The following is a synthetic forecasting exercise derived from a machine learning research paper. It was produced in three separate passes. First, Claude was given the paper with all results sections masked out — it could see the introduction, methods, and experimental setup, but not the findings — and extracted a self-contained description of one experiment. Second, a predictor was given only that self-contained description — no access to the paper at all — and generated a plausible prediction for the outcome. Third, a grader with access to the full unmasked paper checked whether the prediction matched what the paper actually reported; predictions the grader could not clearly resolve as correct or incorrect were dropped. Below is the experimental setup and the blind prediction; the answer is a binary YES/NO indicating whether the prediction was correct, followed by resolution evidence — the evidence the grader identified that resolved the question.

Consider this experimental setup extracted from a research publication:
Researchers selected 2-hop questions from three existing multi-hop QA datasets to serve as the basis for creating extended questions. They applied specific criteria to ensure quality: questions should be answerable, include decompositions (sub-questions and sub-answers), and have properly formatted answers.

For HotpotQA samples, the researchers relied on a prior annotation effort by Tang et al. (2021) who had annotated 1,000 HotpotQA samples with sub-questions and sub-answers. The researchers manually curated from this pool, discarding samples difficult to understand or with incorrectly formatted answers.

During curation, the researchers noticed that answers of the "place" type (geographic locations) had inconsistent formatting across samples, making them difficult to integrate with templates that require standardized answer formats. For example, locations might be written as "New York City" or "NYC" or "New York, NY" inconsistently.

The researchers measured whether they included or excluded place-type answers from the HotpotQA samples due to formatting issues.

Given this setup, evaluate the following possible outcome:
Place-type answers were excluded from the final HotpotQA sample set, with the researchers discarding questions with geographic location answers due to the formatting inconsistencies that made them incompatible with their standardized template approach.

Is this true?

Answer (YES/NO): YES